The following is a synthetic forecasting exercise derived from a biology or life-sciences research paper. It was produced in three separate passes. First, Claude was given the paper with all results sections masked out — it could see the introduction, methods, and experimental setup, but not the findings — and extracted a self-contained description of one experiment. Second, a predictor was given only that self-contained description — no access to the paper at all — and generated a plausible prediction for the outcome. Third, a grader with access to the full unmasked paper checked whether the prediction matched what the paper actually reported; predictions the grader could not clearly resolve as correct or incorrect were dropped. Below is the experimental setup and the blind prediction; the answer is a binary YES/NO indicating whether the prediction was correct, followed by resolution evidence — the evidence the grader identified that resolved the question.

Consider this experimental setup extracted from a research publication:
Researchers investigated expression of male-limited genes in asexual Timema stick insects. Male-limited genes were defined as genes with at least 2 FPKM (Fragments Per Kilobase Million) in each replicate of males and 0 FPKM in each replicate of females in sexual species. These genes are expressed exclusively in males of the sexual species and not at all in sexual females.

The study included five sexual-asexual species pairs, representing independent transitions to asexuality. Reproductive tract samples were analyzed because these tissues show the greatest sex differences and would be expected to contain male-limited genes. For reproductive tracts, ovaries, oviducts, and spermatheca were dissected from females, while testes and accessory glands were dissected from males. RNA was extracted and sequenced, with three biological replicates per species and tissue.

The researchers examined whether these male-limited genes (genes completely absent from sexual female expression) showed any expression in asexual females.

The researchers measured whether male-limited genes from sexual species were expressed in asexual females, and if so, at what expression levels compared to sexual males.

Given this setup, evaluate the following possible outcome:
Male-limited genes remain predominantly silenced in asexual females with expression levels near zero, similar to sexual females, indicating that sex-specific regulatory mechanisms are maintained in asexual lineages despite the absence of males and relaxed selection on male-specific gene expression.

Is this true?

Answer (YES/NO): YES